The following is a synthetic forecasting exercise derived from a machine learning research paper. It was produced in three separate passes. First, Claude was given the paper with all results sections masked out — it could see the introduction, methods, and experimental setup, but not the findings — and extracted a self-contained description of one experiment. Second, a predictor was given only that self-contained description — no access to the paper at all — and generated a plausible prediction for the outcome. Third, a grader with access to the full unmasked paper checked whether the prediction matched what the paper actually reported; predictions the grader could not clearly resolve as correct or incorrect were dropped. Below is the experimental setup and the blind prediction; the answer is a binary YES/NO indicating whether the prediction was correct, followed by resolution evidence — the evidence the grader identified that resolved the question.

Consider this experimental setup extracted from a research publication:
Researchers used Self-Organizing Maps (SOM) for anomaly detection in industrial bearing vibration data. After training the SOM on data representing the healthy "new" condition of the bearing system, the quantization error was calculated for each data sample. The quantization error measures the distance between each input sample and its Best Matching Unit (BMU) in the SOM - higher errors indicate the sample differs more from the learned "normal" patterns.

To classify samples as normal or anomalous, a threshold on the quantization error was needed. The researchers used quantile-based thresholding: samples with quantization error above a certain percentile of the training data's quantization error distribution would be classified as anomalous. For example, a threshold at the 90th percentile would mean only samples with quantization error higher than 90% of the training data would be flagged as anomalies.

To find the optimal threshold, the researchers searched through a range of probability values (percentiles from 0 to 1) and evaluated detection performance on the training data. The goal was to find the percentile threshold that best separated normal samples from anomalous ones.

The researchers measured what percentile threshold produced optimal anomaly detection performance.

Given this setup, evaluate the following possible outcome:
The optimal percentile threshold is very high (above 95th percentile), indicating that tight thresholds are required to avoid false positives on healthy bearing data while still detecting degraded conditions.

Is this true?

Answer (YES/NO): NO